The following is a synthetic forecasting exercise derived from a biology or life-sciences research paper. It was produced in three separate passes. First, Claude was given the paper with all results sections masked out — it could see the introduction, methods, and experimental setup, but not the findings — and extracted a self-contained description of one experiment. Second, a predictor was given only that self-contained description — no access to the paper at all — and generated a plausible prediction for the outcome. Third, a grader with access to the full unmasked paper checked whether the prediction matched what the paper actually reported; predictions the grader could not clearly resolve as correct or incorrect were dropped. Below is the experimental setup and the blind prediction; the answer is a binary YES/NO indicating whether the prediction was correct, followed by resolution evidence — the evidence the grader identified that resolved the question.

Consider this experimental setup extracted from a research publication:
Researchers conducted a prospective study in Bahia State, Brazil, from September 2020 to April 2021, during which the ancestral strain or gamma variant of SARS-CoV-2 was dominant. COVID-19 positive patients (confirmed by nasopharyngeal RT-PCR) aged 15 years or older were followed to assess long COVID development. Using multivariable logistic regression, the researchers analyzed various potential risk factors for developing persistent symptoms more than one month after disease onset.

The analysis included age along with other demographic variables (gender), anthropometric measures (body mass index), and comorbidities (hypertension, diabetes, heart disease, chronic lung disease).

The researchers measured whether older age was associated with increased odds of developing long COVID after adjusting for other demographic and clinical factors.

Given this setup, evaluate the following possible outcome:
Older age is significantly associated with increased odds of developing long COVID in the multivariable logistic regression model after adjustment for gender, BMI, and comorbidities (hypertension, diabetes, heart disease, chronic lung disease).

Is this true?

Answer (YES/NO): YES